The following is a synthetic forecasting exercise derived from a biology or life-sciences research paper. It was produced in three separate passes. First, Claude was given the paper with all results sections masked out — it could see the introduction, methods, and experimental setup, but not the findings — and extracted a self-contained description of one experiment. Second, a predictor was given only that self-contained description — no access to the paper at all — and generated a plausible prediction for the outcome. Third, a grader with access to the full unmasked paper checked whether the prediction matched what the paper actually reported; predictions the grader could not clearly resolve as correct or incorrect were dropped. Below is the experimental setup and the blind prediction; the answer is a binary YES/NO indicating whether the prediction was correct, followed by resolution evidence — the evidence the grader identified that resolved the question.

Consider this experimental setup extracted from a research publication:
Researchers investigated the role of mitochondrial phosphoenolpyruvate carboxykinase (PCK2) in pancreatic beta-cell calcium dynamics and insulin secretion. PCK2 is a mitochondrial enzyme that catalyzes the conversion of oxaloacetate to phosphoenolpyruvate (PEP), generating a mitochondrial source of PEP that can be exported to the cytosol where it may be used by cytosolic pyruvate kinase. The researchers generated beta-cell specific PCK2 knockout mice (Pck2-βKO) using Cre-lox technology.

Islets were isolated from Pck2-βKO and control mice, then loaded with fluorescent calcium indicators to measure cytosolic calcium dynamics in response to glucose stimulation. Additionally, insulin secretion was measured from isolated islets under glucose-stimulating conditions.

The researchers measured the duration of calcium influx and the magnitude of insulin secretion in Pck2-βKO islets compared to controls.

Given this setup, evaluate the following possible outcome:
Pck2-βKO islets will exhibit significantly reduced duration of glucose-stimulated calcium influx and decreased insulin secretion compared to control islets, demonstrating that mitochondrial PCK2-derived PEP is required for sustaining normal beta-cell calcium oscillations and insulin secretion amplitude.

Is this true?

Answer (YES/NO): NO